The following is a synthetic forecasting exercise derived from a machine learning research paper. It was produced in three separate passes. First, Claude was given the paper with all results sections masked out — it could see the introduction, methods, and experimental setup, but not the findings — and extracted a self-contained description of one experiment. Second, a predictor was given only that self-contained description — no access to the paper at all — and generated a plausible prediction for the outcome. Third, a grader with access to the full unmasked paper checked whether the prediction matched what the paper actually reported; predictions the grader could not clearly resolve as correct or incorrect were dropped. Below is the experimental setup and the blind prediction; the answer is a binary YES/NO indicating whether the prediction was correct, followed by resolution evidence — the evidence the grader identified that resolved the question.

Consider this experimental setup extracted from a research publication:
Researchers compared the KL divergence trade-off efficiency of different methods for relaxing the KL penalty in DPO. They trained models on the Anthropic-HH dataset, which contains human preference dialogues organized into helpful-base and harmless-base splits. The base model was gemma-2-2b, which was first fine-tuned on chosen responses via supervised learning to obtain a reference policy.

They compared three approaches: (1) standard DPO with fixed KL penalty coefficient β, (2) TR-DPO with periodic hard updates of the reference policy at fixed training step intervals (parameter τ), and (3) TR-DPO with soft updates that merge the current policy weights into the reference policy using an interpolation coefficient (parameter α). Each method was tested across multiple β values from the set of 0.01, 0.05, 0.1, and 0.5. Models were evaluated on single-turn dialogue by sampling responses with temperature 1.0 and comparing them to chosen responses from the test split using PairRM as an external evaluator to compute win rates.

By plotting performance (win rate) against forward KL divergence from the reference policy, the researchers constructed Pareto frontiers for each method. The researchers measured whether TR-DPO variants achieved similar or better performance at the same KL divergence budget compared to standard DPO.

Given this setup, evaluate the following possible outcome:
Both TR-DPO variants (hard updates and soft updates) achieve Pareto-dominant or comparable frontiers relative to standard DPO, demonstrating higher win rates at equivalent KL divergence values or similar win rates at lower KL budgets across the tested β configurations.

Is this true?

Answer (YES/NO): NO